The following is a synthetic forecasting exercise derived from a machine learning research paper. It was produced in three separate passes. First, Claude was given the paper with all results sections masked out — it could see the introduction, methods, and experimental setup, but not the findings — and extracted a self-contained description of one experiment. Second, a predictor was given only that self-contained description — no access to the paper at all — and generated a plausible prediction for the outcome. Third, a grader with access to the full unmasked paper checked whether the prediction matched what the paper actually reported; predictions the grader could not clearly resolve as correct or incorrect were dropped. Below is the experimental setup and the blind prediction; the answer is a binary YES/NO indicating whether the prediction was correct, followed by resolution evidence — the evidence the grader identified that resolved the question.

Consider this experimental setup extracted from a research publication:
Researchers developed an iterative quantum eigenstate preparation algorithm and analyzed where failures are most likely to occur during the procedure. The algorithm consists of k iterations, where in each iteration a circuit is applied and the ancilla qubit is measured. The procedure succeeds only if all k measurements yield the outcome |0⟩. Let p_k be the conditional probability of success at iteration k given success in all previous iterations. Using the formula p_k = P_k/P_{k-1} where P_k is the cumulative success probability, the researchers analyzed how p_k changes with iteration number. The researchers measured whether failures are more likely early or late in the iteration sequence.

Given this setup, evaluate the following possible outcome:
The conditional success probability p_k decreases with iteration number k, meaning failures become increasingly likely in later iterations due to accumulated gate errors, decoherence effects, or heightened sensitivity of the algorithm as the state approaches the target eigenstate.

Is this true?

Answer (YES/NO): NO